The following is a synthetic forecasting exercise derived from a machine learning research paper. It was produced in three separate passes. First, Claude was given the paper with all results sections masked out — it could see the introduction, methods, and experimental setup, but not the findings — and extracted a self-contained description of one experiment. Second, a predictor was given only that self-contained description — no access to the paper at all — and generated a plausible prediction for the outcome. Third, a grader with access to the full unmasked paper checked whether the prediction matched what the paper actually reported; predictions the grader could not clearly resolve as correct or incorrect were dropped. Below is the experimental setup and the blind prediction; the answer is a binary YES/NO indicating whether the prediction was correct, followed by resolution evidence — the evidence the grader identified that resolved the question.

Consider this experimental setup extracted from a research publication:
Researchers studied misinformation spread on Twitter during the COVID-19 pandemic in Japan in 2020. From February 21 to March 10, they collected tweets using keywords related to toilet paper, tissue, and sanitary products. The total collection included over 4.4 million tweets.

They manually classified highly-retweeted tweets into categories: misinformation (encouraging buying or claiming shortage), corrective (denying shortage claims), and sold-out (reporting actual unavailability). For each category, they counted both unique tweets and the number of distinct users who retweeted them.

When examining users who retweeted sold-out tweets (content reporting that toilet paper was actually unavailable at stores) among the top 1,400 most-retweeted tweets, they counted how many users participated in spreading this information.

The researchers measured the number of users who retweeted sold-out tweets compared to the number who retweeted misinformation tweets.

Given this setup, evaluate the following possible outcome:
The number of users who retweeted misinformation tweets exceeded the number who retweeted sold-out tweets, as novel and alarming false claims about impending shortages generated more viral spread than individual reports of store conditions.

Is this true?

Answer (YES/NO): NO